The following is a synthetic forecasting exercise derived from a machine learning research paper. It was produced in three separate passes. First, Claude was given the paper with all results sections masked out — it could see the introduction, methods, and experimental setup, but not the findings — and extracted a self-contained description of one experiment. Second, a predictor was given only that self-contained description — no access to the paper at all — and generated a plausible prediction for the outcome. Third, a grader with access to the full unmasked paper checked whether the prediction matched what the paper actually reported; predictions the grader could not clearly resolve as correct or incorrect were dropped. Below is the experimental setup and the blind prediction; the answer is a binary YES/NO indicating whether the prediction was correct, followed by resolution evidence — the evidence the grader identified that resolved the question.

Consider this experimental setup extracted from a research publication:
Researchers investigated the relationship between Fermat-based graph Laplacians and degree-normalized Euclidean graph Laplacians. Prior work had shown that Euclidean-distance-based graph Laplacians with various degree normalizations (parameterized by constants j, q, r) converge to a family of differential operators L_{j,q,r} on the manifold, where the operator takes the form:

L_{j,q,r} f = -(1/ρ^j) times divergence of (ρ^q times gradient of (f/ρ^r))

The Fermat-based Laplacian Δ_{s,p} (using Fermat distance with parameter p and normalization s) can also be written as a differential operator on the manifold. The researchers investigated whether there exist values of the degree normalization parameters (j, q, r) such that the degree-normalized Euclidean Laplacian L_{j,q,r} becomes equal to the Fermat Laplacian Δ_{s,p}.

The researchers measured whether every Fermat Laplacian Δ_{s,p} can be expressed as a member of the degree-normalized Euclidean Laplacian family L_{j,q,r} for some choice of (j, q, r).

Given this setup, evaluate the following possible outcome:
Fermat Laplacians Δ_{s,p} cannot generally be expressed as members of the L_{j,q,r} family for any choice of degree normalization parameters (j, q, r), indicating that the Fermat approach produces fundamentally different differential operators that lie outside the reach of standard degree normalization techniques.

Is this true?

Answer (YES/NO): NO